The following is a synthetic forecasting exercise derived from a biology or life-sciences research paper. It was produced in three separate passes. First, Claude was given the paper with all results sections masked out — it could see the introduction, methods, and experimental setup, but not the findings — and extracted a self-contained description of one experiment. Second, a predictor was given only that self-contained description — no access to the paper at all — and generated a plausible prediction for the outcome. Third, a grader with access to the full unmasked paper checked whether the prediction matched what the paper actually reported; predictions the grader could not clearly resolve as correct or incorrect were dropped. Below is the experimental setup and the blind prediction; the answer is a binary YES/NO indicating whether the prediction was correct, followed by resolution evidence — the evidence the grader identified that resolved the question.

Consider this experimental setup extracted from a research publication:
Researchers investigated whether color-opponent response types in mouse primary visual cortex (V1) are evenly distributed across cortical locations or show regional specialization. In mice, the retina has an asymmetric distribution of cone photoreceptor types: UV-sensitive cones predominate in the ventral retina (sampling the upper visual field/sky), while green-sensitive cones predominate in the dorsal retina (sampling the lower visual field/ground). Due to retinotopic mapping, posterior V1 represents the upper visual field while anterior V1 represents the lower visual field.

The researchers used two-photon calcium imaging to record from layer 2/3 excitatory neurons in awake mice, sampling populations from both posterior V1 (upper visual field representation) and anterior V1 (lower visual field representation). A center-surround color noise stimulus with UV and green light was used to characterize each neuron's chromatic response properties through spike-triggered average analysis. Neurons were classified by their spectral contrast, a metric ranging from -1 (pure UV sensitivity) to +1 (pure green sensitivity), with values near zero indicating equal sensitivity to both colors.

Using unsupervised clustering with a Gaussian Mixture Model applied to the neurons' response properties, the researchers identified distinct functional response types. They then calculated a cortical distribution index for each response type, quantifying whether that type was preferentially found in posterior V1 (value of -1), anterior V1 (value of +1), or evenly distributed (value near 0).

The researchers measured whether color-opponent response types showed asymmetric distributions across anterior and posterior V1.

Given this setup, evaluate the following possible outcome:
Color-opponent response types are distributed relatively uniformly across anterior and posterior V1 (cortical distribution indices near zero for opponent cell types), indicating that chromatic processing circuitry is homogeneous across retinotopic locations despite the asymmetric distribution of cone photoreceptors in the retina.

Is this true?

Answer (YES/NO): NO